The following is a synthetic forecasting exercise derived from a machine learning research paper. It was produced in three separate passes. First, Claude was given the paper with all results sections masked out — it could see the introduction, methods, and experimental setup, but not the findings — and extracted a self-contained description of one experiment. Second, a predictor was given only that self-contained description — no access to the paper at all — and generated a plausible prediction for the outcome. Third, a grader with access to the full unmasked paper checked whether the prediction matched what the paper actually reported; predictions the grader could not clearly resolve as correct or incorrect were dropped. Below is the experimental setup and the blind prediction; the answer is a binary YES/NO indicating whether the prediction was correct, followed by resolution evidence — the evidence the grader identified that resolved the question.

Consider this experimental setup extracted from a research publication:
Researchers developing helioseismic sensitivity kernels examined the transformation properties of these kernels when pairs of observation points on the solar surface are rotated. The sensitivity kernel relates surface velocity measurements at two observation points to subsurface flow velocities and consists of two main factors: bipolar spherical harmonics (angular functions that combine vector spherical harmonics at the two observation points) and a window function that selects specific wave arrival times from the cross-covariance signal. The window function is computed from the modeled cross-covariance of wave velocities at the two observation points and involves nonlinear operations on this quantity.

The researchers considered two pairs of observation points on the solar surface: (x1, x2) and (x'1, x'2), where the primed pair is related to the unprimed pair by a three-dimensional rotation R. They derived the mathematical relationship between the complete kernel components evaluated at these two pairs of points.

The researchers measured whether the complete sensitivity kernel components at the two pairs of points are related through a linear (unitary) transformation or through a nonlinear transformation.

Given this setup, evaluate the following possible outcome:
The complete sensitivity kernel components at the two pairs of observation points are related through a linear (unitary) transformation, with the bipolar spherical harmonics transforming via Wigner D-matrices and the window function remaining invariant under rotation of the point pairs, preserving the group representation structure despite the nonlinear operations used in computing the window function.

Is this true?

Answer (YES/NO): NO